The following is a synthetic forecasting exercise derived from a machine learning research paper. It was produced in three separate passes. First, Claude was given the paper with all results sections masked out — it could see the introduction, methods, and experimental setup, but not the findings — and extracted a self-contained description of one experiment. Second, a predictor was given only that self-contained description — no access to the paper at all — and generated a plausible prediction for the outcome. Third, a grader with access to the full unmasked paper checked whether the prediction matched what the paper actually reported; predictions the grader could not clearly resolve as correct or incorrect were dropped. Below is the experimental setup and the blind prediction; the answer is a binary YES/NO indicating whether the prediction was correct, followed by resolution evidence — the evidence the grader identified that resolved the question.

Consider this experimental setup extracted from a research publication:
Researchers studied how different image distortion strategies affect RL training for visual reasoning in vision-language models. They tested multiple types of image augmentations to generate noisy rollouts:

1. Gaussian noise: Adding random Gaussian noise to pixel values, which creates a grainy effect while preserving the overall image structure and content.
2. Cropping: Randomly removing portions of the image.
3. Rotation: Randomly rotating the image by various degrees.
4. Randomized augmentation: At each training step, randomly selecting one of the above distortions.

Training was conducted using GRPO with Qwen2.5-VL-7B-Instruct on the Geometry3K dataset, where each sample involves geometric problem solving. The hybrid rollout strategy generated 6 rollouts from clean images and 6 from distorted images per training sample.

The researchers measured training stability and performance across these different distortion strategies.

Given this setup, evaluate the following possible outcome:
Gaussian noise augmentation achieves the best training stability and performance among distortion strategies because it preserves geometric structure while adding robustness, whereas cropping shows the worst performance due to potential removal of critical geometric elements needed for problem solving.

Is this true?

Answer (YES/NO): NO